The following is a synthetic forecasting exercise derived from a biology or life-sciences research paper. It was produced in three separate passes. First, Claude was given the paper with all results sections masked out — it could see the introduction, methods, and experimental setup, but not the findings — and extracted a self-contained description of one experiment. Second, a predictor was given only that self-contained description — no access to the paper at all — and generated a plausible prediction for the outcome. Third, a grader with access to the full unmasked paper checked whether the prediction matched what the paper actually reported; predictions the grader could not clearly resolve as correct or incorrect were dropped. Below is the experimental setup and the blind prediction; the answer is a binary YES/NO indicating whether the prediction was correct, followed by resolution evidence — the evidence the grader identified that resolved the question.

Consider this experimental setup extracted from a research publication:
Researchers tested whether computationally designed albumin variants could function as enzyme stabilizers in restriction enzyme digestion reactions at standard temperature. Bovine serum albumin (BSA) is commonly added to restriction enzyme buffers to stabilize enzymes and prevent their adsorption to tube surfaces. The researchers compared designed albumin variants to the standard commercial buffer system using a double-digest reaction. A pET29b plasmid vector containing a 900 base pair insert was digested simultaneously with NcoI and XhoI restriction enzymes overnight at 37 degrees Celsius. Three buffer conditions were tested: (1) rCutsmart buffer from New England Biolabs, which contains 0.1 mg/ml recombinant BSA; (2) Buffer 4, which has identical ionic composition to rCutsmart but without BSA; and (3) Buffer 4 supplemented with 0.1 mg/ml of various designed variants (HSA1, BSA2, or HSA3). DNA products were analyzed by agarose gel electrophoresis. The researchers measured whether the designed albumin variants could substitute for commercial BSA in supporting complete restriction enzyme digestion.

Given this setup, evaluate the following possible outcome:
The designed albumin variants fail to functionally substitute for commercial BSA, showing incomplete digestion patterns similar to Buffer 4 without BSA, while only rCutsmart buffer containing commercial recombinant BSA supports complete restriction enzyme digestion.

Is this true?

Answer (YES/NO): NO